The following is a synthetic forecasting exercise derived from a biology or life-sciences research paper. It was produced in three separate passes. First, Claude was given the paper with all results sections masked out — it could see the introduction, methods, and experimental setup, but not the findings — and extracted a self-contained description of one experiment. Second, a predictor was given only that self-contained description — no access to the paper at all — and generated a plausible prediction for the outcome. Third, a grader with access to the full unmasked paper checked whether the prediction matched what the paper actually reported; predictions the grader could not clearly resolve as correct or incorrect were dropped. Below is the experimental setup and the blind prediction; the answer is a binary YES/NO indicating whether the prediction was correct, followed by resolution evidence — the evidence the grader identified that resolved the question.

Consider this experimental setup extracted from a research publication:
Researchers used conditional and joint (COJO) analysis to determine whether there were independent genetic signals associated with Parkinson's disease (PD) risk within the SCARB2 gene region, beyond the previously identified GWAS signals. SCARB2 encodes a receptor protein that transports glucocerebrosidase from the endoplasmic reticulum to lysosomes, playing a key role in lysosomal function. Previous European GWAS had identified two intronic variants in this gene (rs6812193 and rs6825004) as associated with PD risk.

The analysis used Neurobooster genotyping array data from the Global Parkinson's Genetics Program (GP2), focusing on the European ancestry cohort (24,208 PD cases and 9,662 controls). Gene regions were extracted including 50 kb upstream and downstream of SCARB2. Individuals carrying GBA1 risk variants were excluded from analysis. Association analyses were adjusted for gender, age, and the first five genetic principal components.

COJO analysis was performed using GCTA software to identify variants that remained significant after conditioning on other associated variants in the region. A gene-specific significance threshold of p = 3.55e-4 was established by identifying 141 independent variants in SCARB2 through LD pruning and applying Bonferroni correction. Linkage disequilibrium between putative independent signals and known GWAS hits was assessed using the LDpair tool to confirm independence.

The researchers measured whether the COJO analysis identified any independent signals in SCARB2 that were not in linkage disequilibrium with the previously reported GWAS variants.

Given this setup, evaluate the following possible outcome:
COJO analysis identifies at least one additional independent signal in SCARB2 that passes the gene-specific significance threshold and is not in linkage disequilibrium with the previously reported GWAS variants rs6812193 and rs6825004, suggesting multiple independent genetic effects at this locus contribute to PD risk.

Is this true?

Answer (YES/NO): YES